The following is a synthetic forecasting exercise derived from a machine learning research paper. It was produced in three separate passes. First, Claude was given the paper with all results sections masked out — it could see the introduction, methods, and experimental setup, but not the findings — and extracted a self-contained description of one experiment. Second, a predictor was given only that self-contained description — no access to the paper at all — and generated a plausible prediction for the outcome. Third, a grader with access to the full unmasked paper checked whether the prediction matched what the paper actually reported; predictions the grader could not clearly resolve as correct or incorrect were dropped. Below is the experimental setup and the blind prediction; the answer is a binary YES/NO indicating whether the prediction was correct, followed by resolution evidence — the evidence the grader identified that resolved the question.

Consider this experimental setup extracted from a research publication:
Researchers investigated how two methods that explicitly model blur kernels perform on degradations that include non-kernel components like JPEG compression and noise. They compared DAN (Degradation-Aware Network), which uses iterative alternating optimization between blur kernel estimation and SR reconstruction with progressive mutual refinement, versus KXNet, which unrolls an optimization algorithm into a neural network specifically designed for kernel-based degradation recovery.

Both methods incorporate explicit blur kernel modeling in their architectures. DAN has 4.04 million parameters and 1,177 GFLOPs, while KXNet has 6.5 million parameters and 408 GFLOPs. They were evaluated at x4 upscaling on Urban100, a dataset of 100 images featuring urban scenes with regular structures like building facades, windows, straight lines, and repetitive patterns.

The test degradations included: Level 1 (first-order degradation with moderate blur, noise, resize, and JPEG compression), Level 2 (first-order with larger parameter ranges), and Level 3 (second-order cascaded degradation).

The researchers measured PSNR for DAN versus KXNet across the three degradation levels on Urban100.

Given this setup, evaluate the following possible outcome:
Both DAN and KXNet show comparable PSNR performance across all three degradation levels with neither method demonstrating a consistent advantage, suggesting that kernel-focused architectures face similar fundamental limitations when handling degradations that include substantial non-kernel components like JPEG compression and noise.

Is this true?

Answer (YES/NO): NO